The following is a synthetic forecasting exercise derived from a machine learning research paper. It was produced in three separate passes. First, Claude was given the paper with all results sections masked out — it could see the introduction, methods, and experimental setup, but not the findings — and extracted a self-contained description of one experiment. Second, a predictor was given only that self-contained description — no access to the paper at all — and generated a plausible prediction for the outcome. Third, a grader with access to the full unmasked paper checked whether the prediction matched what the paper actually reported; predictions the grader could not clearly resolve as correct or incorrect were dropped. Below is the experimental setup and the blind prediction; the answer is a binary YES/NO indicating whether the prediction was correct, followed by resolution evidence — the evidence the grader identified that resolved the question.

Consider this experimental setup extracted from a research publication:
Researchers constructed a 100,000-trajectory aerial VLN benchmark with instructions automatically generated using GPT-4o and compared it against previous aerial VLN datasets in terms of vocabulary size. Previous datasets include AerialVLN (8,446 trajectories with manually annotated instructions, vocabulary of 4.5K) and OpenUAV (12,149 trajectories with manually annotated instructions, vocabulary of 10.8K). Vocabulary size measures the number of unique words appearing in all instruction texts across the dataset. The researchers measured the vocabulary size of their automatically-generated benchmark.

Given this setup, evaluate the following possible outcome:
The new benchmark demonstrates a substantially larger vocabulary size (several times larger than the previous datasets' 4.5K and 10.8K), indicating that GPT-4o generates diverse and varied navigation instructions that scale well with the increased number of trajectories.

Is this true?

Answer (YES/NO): NO